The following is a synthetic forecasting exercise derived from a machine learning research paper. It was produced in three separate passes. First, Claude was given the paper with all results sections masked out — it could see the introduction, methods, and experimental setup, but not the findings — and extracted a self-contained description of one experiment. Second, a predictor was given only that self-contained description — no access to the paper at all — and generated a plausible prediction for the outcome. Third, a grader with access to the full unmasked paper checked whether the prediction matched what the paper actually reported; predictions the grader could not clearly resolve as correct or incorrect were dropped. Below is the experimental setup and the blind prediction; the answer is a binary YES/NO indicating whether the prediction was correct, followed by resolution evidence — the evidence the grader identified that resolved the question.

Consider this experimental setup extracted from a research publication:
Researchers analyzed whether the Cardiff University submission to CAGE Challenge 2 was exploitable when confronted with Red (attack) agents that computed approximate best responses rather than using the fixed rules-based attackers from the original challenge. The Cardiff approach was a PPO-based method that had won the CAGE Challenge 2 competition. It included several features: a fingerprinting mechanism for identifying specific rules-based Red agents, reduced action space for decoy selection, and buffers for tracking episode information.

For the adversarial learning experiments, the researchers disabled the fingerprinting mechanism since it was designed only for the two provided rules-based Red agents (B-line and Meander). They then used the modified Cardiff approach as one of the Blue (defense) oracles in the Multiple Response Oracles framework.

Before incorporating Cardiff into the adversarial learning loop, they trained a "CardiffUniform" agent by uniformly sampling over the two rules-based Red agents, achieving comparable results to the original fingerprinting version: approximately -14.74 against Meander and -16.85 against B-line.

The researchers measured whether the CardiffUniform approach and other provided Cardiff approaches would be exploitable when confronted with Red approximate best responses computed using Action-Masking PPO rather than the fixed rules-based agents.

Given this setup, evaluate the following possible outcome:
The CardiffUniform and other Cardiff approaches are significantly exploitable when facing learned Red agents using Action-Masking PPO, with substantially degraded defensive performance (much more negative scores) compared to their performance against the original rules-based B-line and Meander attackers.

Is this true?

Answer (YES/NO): YES